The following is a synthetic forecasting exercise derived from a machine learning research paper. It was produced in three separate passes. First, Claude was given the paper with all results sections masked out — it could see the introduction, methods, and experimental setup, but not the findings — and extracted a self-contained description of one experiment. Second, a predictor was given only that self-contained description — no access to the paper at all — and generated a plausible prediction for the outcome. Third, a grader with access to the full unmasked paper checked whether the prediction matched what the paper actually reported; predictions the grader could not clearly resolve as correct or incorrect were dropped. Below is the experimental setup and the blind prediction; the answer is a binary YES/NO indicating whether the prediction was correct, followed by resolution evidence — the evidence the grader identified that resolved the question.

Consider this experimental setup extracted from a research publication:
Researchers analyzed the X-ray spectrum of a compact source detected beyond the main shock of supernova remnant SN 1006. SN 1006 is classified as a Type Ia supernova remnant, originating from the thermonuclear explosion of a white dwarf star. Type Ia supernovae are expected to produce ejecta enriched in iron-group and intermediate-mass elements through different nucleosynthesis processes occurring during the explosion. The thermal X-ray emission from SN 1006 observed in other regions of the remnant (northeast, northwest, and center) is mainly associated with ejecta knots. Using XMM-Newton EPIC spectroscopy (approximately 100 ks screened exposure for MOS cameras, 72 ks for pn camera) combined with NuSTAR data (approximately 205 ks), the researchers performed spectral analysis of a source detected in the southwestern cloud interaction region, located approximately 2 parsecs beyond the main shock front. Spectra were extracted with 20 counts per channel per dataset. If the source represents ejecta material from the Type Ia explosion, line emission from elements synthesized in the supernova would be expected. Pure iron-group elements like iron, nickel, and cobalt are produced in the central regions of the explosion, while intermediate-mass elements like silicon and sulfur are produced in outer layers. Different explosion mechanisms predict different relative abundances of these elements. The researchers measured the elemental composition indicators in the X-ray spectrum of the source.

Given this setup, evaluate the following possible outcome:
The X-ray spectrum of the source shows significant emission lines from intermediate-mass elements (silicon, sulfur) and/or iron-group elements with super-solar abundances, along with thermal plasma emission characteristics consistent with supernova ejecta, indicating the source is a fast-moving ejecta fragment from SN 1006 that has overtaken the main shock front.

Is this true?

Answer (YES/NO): NO